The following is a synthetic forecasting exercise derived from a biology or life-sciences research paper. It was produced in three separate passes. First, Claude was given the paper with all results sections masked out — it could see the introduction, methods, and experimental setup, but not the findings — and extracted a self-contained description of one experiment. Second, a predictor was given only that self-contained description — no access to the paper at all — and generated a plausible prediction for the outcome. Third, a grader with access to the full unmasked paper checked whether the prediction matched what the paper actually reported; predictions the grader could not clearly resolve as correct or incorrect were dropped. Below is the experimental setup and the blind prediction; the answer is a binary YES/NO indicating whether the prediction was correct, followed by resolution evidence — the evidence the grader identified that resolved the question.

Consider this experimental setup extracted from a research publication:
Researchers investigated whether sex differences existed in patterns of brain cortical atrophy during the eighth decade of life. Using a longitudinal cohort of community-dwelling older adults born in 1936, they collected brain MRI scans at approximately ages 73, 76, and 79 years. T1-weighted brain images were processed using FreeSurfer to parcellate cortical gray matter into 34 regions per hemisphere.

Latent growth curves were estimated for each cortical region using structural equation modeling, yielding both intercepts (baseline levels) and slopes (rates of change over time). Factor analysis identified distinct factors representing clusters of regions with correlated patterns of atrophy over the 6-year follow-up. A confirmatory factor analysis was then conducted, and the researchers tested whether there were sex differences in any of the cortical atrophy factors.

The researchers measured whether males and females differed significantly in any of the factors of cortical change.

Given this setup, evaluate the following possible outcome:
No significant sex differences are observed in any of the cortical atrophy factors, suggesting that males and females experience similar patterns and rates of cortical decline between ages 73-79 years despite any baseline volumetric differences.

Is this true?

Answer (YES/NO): YES